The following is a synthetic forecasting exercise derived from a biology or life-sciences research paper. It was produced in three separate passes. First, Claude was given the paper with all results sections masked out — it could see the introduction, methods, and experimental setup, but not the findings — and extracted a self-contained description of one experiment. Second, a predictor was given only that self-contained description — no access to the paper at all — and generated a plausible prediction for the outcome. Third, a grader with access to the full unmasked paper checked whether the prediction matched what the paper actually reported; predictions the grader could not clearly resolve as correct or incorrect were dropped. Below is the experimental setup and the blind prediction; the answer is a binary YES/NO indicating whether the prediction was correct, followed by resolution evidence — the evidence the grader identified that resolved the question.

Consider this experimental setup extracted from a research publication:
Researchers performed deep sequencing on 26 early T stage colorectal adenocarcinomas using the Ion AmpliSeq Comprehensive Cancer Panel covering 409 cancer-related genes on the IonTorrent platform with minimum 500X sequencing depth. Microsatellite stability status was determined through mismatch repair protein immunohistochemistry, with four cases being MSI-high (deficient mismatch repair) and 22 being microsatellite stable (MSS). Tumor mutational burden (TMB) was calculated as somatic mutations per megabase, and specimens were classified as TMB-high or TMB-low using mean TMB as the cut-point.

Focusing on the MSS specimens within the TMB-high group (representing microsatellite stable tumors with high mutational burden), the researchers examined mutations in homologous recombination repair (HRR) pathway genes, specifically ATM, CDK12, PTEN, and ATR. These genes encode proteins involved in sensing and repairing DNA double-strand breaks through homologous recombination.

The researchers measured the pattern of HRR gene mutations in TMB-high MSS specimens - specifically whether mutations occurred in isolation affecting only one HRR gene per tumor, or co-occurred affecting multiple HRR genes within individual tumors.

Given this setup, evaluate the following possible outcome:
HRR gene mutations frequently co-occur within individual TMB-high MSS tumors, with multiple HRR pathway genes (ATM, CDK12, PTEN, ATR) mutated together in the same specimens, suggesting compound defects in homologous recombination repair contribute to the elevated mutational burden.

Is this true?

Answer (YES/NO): YES